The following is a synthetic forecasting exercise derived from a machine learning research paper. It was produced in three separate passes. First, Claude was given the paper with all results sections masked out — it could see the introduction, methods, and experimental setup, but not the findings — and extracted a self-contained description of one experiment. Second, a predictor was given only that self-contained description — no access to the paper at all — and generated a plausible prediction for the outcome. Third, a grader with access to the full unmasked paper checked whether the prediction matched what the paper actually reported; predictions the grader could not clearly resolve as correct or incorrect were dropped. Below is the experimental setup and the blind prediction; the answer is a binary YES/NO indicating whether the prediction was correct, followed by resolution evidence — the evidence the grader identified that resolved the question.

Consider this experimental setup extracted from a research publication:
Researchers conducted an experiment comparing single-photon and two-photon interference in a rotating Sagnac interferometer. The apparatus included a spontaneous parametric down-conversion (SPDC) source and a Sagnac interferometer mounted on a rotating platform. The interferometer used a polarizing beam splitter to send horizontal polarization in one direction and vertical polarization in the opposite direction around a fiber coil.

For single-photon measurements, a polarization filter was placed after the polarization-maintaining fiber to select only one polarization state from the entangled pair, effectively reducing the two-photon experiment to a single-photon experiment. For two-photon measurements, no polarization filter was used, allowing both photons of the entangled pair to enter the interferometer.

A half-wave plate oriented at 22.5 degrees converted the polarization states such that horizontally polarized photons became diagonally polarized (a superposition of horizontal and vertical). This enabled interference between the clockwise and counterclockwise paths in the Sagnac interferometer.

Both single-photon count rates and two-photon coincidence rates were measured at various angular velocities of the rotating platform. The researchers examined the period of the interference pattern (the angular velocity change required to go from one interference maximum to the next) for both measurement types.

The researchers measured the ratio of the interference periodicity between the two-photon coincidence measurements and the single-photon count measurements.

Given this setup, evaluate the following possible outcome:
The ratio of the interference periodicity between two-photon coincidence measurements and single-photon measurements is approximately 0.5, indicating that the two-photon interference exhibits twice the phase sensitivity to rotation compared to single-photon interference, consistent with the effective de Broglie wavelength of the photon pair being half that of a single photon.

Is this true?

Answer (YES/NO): YES